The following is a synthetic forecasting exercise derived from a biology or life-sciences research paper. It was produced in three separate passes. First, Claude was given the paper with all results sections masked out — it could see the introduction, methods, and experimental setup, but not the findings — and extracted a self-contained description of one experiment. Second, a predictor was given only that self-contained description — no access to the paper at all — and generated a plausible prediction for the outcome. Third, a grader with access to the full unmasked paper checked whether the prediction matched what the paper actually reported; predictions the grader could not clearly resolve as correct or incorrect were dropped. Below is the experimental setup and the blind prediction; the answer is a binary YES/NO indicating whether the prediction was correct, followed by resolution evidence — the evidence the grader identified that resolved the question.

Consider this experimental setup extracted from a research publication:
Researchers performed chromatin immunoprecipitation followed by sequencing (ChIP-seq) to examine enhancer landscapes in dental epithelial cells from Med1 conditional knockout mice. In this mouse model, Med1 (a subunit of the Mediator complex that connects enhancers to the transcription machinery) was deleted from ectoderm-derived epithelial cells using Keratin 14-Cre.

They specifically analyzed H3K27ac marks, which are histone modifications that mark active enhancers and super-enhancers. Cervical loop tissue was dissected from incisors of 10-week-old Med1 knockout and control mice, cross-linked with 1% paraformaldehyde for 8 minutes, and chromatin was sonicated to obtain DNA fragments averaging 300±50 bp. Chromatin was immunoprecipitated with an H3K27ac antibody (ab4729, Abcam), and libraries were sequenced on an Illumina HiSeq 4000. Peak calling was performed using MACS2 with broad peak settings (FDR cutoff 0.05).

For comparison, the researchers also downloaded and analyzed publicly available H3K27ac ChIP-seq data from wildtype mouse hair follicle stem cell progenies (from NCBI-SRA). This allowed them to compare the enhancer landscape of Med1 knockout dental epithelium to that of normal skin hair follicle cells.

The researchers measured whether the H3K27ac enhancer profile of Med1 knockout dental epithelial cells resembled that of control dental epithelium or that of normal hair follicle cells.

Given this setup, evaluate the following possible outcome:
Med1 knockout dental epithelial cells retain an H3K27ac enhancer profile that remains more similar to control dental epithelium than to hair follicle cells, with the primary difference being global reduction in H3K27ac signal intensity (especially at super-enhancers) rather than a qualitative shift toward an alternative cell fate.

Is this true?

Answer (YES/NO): NO